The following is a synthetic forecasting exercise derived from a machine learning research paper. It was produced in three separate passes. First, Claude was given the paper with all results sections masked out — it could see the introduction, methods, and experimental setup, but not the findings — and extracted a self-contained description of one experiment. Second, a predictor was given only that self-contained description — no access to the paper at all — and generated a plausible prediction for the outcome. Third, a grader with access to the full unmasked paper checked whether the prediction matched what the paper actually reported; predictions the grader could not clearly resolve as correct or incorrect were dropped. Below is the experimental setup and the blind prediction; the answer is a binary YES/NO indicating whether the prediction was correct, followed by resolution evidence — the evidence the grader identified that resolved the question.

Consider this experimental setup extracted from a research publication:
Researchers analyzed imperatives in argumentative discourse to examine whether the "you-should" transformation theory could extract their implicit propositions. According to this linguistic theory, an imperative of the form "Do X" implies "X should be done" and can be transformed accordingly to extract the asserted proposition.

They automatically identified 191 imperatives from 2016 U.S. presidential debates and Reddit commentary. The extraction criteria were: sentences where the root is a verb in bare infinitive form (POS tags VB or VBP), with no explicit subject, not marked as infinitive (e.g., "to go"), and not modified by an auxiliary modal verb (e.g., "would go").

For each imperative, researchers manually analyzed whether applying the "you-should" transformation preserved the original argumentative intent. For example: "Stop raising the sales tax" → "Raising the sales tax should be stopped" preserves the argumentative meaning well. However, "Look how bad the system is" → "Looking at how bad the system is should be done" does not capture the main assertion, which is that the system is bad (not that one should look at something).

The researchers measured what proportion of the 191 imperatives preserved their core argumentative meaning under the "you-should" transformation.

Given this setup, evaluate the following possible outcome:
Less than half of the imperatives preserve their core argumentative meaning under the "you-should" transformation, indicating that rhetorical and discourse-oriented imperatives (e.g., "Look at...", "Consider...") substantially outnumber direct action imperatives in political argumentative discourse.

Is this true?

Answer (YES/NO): NO